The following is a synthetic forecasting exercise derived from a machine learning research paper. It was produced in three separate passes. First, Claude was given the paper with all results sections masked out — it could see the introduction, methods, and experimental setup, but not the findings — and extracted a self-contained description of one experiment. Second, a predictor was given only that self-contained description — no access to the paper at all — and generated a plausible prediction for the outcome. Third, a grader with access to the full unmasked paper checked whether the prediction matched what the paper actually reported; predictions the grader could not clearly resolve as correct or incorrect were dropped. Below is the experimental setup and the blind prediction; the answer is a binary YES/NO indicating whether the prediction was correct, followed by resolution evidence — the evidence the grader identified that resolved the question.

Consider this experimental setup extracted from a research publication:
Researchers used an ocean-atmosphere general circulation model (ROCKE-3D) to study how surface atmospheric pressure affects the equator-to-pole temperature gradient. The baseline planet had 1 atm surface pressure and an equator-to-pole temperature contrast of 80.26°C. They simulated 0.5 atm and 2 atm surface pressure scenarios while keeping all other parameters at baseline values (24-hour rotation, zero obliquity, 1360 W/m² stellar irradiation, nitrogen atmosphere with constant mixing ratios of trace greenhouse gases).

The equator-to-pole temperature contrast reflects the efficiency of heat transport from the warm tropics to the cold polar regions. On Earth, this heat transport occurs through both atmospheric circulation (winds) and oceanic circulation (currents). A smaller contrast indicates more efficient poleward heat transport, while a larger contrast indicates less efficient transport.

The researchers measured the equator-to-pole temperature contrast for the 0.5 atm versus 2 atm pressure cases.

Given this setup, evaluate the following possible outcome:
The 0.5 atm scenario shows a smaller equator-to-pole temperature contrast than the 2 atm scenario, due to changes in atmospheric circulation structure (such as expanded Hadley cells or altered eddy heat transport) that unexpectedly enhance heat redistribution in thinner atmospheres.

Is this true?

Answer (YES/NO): NO